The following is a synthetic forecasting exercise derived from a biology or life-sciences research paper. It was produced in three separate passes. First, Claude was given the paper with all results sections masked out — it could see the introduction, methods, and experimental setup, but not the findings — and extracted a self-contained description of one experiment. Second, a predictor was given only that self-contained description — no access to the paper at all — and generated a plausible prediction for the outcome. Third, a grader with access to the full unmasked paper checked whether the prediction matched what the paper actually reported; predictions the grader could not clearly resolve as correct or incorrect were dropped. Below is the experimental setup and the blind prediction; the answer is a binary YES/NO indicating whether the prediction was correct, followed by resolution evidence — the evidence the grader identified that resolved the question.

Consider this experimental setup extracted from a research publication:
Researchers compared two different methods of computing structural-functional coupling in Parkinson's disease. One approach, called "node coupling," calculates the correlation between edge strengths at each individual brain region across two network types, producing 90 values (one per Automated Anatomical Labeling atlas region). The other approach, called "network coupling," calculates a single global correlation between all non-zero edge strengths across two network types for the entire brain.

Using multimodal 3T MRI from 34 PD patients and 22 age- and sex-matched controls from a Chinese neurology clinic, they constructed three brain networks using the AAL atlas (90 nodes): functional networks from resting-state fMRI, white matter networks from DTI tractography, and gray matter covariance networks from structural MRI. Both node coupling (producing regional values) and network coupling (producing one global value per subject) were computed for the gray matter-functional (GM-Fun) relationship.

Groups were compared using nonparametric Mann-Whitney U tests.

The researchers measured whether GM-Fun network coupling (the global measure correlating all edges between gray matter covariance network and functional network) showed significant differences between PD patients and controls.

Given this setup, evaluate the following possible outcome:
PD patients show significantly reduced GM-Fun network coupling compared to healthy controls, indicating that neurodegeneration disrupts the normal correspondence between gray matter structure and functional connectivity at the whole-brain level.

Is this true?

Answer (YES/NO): NO